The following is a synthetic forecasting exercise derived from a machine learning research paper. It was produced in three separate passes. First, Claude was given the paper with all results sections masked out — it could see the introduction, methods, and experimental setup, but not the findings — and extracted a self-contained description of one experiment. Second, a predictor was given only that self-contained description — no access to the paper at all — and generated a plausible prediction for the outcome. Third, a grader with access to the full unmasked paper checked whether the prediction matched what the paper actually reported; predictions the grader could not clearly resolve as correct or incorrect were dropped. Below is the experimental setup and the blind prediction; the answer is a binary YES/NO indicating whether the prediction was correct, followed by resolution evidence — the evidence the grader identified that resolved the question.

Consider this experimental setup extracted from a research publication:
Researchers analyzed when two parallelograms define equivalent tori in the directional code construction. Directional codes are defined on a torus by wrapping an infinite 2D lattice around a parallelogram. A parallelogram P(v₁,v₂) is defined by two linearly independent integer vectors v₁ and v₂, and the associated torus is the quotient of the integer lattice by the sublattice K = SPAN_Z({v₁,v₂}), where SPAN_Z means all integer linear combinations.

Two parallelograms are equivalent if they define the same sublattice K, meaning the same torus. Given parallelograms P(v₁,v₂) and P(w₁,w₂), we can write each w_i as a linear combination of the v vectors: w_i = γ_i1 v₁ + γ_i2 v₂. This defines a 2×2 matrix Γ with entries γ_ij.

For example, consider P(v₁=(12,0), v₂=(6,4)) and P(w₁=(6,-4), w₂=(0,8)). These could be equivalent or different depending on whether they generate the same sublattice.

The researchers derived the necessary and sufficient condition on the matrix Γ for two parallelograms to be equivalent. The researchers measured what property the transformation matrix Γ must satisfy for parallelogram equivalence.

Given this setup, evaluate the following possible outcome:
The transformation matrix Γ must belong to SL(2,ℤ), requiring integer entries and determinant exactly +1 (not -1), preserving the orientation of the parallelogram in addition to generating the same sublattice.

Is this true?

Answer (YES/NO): NO